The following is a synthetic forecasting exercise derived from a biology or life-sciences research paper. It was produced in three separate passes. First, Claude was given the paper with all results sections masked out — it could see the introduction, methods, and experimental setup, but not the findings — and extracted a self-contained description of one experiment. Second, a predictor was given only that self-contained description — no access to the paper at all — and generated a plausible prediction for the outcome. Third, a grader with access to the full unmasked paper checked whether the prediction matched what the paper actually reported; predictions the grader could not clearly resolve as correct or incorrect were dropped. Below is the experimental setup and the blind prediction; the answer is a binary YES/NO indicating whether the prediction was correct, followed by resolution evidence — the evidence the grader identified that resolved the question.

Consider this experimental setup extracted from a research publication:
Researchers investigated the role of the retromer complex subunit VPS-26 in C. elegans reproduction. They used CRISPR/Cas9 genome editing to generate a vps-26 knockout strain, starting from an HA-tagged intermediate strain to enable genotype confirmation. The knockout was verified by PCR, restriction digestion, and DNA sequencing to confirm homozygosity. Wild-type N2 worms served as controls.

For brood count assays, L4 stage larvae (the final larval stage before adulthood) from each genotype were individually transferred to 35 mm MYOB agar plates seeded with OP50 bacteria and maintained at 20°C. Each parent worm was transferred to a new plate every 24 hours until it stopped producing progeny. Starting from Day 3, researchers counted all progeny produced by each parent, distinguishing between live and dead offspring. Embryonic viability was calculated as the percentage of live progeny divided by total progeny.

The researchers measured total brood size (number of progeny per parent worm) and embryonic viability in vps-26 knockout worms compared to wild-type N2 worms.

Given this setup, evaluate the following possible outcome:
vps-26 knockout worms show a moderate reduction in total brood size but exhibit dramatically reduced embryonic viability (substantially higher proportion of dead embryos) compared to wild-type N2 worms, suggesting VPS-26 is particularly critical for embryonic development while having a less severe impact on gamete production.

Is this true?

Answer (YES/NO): NO